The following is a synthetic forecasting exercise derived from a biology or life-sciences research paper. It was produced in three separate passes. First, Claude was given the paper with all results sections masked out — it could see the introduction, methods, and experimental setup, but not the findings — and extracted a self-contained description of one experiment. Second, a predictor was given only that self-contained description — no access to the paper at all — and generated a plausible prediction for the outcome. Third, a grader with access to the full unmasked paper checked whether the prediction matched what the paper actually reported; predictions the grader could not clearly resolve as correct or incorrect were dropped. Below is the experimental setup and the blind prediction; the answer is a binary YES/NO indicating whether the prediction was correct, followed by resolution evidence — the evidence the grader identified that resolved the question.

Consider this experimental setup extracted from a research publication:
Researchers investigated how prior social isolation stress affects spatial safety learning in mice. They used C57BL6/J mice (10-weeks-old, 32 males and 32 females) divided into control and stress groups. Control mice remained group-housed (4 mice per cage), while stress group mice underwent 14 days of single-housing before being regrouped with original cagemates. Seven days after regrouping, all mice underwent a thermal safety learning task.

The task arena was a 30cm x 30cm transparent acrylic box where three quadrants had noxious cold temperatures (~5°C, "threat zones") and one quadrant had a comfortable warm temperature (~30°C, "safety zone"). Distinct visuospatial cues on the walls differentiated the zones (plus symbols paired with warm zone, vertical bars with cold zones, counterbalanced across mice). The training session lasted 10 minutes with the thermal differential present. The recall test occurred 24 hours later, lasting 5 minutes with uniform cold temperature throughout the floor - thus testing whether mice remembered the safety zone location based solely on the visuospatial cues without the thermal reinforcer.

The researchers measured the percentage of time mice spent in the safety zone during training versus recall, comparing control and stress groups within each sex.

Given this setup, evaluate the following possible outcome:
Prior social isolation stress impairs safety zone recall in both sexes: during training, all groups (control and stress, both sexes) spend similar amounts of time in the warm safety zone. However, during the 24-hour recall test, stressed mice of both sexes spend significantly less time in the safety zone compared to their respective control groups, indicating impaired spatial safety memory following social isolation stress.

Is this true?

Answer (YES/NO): YES